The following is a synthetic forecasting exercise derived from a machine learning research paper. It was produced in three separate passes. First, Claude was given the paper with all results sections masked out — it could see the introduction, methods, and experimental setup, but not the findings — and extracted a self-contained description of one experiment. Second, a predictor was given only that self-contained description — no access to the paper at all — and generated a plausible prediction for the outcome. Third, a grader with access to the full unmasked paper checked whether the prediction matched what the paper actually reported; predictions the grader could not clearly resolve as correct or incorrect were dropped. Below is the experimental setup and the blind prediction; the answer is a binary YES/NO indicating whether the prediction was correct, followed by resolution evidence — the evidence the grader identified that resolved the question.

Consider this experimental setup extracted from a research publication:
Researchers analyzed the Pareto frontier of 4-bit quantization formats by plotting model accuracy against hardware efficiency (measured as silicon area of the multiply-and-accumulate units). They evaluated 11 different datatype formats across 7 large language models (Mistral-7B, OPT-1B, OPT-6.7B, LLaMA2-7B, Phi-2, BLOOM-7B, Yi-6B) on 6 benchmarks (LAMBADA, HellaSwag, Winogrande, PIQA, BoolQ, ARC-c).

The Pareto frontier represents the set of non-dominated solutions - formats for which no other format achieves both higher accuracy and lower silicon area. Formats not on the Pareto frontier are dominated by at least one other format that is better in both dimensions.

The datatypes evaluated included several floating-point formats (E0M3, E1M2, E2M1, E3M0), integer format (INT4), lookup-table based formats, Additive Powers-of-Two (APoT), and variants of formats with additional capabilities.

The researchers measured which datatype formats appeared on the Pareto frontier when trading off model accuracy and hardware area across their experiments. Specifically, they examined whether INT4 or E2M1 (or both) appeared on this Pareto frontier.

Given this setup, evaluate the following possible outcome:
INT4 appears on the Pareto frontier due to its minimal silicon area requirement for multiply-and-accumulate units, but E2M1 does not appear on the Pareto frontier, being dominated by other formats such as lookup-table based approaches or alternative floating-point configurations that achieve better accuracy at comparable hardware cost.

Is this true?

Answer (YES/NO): NO